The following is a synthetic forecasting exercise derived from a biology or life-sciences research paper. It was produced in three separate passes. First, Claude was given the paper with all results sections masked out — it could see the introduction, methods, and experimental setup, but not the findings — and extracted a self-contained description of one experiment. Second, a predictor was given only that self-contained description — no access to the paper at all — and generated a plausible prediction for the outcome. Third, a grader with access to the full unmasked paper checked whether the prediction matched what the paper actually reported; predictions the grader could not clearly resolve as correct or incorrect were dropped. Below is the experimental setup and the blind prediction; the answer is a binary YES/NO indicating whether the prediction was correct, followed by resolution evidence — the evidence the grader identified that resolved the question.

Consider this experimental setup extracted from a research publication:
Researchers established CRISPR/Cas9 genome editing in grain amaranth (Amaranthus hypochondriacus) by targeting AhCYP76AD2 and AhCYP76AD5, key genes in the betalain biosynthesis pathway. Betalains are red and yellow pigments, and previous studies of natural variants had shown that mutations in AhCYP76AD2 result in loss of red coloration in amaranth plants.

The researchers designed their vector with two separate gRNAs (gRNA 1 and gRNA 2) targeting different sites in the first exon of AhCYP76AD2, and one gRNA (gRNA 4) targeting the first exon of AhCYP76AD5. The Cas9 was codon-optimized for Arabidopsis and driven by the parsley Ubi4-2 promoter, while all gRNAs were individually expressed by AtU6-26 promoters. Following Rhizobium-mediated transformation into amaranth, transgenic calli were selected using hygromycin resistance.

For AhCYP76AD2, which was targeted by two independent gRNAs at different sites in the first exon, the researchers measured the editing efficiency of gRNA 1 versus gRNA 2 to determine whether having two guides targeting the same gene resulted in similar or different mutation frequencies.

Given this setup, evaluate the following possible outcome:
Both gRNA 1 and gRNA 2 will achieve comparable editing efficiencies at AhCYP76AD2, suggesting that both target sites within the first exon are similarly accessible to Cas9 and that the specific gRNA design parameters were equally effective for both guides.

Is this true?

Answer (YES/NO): NO